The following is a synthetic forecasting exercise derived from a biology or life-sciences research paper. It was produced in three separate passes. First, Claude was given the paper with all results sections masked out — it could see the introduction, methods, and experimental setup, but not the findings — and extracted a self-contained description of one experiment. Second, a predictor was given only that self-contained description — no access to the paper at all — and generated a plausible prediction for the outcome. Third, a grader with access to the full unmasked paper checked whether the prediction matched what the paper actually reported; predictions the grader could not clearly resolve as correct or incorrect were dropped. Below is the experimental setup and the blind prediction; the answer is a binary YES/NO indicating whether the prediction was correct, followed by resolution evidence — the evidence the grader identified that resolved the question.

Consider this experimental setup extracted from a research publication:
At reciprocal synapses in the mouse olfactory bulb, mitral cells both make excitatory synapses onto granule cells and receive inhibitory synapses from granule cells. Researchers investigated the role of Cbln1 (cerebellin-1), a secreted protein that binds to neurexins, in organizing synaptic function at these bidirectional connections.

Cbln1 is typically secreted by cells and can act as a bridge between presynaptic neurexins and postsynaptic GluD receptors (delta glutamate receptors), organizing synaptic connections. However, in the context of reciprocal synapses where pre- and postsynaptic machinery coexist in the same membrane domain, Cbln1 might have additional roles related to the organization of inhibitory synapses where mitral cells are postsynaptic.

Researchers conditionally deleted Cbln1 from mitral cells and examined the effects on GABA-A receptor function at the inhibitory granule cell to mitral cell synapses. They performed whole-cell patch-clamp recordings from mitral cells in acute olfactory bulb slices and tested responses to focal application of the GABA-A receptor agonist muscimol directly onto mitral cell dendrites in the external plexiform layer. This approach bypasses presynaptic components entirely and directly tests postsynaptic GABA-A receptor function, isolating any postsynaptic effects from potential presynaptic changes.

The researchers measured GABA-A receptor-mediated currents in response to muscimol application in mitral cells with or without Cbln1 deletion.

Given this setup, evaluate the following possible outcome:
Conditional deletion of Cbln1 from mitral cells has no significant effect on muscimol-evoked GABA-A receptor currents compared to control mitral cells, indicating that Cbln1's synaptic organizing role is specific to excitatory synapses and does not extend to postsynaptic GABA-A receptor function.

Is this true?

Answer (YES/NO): NO